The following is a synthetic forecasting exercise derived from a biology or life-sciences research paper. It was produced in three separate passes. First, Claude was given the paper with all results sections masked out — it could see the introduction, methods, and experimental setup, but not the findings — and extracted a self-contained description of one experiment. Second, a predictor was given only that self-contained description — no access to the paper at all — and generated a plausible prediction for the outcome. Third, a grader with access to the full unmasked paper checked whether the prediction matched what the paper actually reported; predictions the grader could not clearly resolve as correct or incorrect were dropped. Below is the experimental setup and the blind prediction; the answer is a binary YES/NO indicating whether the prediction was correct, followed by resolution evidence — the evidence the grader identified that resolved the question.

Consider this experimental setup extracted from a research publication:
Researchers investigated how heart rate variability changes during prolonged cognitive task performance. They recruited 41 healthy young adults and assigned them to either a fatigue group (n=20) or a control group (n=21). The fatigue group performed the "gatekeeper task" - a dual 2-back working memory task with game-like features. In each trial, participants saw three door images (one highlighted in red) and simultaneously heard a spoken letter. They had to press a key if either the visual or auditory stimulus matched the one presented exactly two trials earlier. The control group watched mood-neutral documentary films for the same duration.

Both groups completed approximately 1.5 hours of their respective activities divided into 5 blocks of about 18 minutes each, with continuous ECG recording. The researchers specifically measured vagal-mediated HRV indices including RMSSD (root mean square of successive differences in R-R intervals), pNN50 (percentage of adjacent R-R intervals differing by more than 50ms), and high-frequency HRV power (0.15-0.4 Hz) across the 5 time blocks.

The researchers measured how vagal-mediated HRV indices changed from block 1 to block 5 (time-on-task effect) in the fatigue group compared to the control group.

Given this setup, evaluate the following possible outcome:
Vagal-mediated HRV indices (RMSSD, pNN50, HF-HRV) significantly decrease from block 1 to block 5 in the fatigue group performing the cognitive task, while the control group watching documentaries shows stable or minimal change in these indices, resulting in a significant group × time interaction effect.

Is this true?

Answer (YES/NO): NO